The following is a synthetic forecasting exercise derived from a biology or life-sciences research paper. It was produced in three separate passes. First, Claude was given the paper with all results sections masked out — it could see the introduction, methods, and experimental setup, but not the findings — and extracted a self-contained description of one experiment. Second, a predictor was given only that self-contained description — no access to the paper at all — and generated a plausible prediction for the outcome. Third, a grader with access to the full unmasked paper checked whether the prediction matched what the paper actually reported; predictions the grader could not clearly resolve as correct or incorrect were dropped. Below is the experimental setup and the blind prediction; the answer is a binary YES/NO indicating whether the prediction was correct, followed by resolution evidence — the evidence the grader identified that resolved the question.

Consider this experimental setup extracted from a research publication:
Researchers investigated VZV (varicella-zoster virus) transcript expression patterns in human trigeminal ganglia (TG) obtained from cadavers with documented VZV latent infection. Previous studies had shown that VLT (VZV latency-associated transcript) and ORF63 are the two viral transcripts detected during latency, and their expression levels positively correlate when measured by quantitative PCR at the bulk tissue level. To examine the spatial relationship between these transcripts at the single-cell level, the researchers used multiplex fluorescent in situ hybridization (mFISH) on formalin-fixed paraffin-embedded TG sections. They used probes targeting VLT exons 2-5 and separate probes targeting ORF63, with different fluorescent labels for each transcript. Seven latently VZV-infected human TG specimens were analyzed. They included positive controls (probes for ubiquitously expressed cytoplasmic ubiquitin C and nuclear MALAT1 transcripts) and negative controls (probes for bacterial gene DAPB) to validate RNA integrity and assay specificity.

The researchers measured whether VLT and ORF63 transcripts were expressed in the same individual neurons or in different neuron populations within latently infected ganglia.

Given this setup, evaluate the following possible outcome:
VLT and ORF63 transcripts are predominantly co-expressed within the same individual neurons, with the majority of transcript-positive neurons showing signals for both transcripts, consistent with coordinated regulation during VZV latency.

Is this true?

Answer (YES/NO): NO